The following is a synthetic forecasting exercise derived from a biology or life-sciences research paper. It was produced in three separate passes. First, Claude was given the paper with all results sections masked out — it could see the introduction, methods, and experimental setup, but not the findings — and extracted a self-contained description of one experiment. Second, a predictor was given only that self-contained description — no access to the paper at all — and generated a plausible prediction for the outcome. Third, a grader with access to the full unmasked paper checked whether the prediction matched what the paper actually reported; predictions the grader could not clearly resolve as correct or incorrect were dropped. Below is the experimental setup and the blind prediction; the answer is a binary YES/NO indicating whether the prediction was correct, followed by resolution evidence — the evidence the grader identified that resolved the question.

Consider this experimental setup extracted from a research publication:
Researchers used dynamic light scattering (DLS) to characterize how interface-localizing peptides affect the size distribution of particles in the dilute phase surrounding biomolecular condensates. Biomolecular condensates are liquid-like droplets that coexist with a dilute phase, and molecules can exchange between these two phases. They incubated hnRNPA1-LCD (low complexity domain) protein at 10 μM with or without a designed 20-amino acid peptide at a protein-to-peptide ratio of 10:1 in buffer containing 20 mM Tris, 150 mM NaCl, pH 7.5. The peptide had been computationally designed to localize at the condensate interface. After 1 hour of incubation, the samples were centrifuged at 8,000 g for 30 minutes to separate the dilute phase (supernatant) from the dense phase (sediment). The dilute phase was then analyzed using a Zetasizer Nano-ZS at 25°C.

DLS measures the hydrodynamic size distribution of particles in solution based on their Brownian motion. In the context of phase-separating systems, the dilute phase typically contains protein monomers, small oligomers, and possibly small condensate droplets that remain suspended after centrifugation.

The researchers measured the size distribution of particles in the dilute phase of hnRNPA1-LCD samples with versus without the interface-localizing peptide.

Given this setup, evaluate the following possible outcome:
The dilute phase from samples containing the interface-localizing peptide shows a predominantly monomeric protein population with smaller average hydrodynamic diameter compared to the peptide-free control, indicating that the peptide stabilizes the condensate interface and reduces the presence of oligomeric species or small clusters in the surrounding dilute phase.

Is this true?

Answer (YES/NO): NO